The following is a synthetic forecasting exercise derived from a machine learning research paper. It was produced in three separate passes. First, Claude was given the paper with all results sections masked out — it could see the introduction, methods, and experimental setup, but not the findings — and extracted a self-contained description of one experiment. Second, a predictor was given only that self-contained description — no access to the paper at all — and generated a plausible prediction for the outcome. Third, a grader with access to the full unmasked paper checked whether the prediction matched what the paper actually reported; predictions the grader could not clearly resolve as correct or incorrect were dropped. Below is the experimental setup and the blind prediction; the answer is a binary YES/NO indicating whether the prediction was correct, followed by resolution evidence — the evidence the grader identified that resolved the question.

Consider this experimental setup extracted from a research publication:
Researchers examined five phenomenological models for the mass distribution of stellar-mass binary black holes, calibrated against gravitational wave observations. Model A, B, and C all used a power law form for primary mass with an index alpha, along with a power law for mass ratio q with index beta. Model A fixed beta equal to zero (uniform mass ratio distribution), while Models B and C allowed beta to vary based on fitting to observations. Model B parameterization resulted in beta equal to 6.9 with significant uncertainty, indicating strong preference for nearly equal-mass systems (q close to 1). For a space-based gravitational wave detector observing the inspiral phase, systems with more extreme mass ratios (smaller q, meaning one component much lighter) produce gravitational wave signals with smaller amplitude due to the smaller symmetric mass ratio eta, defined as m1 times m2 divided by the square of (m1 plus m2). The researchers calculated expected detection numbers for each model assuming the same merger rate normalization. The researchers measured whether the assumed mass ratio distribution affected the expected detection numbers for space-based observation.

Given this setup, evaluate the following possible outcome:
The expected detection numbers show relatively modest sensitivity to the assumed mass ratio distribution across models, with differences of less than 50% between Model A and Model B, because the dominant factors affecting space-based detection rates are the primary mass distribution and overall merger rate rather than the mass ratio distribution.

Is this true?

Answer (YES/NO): YES